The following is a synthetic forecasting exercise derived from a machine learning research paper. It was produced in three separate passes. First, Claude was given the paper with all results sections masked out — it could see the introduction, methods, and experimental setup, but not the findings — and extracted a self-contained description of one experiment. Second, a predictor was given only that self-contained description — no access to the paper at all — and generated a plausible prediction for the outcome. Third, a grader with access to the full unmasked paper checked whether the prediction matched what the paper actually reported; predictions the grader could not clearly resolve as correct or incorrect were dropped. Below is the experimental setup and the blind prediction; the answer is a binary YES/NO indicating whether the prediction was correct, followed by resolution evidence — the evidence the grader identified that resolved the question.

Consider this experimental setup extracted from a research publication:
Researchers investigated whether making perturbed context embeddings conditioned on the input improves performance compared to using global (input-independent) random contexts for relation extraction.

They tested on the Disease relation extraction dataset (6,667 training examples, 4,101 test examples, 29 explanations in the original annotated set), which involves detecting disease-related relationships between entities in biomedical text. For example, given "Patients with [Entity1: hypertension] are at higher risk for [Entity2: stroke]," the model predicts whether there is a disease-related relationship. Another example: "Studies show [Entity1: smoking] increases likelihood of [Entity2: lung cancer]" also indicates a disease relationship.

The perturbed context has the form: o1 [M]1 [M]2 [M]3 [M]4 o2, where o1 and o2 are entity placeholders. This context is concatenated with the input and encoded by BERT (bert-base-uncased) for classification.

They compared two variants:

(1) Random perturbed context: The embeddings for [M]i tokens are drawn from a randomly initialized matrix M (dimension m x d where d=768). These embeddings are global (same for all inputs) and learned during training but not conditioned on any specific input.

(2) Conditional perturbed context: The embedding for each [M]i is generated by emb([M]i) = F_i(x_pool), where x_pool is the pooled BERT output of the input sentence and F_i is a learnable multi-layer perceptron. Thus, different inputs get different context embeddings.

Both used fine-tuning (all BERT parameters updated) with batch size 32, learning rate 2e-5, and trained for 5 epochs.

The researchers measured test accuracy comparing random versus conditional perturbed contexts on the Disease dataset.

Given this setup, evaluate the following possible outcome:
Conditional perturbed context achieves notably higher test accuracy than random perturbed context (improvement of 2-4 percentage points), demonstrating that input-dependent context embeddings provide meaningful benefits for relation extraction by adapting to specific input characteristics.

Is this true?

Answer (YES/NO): NO